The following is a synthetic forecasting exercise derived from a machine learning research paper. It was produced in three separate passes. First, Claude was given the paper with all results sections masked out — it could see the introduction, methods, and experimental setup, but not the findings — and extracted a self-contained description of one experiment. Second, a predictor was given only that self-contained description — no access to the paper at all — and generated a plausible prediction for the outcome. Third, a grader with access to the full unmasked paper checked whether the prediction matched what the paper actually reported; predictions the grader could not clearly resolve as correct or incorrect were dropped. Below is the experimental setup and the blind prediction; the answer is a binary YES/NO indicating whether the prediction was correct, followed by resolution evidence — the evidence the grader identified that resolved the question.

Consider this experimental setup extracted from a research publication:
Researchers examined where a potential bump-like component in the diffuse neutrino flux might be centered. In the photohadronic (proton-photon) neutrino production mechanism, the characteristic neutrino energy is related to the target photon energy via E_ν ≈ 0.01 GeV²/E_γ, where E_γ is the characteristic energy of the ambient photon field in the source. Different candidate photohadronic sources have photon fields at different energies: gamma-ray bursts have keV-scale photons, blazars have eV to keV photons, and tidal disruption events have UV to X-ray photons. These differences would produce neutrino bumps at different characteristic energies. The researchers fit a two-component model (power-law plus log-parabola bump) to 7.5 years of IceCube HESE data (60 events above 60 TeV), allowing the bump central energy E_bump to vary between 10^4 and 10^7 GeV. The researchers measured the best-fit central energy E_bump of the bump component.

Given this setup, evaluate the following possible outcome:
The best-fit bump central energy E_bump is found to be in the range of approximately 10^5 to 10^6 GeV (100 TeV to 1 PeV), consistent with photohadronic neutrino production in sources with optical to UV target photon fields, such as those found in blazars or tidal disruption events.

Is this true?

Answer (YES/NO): NO